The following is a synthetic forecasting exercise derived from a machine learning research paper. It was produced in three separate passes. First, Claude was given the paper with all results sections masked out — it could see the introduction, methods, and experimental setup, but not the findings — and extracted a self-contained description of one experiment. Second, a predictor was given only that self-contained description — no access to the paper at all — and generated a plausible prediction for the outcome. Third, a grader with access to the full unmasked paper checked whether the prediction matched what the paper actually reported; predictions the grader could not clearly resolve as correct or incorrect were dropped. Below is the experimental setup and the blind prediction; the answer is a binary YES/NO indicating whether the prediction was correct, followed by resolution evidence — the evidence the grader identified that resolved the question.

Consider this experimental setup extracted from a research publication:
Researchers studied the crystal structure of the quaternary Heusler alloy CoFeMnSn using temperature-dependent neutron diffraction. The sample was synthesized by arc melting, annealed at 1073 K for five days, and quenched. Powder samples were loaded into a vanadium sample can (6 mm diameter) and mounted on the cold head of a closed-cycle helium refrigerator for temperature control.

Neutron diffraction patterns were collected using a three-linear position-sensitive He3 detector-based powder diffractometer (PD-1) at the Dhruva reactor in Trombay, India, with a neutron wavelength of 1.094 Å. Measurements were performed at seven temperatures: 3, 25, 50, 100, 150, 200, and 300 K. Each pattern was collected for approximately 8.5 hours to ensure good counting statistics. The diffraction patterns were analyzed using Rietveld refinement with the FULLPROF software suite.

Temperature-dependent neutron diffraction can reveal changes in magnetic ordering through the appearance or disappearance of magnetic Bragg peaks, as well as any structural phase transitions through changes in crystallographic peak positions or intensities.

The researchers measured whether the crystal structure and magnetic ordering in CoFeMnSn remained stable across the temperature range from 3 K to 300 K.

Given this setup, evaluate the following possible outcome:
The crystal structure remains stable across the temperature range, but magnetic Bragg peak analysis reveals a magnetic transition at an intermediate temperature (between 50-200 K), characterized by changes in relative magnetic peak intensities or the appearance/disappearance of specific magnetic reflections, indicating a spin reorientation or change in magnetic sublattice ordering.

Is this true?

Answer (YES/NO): NO